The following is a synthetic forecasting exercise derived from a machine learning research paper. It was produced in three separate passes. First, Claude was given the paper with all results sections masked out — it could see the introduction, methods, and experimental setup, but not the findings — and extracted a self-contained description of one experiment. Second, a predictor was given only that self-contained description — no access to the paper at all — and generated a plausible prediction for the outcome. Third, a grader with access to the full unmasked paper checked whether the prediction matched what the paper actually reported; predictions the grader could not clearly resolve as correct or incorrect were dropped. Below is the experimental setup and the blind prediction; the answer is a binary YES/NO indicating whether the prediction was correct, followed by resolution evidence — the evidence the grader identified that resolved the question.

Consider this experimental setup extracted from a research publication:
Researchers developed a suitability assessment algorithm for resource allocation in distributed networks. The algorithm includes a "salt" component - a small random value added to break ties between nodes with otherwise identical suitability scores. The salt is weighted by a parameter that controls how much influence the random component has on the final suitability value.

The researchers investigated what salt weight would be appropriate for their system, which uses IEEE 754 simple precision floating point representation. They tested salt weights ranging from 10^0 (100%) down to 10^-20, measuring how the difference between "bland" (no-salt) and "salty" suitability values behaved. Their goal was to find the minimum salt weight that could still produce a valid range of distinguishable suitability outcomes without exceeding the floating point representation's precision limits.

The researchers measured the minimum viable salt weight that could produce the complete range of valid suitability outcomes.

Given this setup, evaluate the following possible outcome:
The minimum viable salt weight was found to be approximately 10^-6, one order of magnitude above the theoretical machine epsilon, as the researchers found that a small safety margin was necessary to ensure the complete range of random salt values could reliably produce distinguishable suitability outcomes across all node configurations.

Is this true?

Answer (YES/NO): NO